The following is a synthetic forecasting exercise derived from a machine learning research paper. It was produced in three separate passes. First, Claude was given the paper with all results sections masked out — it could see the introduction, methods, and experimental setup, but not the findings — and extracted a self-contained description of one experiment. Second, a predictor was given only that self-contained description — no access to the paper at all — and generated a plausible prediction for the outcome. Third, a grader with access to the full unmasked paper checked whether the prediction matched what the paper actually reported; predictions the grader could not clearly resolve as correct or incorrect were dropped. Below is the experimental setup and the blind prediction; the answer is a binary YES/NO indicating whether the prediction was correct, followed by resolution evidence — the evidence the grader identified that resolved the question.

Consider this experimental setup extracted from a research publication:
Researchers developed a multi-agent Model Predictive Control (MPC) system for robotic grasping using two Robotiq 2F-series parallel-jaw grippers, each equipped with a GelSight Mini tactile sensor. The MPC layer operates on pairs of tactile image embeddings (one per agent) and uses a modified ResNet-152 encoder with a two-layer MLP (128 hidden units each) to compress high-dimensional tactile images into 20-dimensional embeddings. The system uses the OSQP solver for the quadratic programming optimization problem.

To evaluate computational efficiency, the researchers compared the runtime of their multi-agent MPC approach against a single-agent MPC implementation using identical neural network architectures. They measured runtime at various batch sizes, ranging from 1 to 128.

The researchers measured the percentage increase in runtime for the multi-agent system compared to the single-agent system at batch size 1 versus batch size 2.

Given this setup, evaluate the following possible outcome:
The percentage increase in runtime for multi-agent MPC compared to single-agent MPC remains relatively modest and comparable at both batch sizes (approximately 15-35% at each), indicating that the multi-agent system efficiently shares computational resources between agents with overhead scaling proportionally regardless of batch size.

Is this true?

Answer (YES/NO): NO